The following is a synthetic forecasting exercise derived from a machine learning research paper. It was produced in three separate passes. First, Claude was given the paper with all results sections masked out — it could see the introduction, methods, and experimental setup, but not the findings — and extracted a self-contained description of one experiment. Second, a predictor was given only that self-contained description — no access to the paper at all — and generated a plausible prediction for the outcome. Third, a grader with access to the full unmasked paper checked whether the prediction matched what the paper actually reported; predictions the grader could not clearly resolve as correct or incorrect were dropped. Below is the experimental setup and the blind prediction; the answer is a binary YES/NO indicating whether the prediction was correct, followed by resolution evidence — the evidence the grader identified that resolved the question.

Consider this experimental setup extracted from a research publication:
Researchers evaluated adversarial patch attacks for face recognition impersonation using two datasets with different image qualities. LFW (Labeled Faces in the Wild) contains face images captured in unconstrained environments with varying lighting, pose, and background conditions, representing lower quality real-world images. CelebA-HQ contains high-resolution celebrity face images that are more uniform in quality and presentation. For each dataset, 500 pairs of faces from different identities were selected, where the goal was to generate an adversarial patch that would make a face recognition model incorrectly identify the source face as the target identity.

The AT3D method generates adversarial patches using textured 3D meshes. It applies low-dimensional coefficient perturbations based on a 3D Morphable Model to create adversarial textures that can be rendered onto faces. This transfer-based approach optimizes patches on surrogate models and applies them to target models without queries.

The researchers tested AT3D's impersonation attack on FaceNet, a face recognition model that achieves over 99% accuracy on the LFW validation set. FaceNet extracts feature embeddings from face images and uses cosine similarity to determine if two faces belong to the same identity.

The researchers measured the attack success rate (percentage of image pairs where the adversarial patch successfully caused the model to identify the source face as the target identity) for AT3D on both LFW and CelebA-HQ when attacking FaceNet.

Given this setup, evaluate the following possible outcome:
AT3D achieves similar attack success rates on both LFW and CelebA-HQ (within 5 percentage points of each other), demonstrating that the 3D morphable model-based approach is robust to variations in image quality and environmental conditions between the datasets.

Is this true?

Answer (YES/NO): YES